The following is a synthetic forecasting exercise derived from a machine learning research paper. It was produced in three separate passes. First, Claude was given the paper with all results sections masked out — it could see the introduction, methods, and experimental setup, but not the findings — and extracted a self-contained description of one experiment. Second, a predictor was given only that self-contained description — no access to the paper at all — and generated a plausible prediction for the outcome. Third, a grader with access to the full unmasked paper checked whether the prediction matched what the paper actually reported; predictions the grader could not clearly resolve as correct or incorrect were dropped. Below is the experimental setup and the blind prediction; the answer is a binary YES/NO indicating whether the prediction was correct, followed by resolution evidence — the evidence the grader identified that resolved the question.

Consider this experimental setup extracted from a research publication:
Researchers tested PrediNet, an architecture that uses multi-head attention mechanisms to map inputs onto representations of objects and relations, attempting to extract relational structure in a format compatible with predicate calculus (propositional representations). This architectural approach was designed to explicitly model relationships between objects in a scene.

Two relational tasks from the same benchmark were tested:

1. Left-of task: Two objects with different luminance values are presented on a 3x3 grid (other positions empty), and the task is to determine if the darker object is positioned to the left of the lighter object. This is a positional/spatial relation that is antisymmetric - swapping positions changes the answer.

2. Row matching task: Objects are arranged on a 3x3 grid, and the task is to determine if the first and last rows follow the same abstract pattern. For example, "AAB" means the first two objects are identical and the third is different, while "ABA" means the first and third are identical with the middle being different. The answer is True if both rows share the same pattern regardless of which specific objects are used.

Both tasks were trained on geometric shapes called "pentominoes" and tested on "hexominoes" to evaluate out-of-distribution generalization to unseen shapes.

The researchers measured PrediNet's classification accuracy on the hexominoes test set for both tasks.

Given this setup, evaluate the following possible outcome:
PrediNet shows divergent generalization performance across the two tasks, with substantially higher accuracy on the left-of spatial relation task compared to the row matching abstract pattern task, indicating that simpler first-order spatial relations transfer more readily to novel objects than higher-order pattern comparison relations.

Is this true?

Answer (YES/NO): YES